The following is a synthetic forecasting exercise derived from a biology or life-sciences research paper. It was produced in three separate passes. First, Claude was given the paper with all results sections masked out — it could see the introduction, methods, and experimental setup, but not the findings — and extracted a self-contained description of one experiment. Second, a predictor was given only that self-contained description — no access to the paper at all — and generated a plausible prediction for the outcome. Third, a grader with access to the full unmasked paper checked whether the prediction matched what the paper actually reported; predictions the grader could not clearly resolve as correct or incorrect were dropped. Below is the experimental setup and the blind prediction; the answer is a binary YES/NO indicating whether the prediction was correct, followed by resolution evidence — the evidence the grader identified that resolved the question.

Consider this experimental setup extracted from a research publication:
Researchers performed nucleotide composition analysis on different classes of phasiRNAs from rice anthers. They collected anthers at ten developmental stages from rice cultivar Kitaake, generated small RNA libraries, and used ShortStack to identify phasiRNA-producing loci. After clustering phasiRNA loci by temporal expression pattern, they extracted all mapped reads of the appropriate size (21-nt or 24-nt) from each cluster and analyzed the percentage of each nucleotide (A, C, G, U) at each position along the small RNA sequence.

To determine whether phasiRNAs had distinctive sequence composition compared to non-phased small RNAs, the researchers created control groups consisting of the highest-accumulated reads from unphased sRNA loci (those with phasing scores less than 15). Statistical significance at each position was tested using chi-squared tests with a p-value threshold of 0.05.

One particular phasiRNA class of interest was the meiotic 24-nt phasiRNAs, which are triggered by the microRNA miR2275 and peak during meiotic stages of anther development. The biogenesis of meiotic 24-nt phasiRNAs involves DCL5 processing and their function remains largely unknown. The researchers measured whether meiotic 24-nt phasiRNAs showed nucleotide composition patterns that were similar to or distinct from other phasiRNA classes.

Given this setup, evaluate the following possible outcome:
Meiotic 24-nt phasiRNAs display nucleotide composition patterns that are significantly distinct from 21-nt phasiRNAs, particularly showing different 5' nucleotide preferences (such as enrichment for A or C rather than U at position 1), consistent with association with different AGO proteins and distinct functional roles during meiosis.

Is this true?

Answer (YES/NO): NO